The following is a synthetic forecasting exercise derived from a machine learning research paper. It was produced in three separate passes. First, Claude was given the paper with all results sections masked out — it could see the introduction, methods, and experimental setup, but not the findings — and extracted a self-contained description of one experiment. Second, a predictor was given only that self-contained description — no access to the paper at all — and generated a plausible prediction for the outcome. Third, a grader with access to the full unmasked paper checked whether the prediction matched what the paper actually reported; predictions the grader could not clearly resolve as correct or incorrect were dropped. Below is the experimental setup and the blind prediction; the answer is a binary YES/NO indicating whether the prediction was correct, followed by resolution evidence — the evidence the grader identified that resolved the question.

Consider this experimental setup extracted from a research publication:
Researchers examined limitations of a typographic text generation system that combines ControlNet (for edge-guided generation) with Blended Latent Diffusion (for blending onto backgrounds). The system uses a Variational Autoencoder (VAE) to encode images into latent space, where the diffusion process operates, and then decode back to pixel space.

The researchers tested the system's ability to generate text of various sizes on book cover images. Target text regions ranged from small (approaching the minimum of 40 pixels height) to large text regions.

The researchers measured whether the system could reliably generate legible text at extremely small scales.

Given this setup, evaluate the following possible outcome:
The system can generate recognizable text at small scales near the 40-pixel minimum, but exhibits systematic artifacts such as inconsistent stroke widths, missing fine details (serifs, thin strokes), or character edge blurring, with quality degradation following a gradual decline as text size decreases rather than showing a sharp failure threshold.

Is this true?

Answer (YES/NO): NO